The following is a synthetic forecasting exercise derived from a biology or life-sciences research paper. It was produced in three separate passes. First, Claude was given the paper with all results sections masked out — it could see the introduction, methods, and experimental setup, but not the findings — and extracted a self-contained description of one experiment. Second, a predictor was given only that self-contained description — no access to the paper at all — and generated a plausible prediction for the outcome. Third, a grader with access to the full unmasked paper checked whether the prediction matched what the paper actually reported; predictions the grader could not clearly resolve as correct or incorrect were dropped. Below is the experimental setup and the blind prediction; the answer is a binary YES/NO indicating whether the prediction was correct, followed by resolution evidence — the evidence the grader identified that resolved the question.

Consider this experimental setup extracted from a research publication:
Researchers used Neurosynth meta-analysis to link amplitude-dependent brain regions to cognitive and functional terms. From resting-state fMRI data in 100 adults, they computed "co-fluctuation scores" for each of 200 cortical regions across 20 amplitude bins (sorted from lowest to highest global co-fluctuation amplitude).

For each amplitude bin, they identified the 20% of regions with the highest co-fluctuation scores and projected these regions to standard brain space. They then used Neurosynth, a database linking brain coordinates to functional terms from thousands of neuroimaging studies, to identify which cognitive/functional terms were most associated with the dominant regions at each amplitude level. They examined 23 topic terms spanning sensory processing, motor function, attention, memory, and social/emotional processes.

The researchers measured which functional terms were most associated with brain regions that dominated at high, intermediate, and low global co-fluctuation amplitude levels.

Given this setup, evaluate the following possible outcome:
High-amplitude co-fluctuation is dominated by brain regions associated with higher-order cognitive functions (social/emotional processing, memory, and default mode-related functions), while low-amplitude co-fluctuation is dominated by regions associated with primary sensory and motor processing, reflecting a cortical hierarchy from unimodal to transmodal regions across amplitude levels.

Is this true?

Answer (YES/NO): NO